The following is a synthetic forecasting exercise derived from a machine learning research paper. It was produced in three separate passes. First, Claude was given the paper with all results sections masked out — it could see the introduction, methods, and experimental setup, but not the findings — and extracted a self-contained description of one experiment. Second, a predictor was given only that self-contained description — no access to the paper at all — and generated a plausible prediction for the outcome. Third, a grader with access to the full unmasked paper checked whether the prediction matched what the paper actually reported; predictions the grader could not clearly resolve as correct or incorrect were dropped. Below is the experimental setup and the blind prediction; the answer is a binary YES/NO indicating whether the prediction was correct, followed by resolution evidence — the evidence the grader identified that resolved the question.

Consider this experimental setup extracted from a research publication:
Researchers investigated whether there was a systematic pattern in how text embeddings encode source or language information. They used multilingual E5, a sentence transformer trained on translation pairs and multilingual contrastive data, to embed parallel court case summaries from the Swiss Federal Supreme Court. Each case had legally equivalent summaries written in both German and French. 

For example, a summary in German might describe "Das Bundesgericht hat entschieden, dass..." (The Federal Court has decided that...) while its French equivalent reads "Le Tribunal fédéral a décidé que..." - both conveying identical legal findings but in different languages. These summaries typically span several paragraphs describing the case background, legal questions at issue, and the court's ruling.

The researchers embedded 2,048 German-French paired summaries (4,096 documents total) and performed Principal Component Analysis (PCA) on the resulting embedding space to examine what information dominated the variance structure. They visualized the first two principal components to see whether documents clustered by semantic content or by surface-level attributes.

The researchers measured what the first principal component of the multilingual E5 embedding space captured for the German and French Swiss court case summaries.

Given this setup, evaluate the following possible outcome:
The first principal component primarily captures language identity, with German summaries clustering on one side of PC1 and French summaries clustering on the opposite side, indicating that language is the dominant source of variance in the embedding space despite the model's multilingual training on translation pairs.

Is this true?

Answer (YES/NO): YES